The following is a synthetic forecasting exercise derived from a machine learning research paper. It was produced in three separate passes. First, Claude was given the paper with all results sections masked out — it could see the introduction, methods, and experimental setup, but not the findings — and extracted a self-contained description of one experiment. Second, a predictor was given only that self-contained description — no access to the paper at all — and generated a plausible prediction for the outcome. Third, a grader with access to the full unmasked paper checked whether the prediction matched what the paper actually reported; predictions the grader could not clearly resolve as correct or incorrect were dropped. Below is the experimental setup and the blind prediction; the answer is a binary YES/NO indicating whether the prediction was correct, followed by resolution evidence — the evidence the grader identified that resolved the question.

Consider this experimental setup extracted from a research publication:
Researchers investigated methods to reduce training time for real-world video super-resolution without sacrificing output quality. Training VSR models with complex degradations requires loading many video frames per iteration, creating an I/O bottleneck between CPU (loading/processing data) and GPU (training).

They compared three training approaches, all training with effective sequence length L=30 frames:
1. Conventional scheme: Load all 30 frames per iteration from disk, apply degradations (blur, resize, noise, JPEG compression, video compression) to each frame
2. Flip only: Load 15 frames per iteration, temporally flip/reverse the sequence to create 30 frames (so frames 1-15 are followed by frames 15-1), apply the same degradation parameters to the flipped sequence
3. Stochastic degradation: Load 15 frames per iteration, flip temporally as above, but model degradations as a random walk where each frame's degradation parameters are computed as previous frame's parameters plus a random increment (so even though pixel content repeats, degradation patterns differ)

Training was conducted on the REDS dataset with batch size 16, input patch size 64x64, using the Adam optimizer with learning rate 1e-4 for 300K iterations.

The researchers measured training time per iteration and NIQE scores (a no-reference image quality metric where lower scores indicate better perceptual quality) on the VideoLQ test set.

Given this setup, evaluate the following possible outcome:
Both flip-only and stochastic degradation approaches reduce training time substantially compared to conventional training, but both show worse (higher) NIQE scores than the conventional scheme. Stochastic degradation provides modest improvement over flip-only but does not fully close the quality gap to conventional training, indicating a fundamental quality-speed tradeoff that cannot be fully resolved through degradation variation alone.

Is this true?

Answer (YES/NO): NO